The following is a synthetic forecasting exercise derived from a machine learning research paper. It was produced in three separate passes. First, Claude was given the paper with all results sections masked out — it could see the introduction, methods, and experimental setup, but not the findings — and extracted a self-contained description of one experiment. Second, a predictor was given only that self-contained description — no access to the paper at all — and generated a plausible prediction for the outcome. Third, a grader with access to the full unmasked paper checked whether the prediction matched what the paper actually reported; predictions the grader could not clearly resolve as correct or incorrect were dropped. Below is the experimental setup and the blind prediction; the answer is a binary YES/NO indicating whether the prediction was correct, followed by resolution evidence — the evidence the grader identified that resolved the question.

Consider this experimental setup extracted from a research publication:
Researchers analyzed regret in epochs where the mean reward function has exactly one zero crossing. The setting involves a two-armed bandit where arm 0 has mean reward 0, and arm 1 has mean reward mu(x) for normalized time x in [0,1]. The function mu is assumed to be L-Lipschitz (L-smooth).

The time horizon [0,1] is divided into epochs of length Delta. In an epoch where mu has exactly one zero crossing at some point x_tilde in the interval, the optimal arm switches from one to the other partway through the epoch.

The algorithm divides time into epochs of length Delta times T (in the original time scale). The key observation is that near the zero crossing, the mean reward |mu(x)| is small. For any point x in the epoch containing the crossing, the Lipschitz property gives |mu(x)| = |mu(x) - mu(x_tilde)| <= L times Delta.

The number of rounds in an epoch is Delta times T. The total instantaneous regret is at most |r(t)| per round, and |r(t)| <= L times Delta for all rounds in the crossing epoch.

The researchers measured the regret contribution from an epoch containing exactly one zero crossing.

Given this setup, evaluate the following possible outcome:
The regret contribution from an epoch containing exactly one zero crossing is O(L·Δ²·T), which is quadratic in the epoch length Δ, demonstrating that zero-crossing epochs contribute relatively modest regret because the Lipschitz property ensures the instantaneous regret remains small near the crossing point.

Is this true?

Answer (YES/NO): YES